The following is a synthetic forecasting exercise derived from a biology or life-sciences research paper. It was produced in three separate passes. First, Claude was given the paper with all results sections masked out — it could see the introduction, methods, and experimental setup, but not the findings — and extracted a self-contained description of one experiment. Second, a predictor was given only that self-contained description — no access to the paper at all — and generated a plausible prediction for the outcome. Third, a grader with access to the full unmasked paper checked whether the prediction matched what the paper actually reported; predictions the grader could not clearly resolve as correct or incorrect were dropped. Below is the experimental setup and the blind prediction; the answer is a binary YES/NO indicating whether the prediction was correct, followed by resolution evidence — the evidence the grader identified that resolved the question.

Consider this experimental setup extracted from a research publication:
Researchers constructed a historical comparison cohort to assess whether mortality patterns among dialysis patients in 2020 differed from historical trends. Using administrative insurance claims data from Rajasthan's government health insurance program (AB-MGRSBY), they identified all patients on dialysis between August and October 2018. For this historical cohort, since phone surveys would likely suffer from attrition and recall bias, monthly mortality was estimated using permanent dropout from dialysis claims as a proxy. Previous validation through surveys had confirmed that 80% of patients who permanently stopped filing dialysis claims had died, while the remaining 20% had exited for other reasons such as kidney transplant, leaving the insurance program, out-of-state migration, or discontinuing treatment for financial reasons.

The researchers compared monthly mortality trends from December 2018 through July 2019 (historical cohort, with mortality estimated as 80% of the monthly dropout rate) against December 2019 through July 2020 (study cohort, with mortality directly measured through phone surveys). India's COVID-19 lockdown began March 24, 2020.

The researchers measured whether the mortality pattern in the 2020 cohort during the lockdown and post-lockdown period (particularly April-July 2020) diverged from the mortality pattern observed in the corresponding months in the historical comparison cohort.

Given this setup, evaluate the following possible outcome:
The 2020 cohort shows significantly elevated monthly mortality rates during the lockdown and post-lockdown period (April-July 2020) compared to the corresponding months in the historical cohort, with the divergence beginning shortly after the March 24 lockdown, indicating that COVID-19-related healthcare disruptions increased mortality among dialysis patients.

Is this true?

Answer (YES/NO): YES